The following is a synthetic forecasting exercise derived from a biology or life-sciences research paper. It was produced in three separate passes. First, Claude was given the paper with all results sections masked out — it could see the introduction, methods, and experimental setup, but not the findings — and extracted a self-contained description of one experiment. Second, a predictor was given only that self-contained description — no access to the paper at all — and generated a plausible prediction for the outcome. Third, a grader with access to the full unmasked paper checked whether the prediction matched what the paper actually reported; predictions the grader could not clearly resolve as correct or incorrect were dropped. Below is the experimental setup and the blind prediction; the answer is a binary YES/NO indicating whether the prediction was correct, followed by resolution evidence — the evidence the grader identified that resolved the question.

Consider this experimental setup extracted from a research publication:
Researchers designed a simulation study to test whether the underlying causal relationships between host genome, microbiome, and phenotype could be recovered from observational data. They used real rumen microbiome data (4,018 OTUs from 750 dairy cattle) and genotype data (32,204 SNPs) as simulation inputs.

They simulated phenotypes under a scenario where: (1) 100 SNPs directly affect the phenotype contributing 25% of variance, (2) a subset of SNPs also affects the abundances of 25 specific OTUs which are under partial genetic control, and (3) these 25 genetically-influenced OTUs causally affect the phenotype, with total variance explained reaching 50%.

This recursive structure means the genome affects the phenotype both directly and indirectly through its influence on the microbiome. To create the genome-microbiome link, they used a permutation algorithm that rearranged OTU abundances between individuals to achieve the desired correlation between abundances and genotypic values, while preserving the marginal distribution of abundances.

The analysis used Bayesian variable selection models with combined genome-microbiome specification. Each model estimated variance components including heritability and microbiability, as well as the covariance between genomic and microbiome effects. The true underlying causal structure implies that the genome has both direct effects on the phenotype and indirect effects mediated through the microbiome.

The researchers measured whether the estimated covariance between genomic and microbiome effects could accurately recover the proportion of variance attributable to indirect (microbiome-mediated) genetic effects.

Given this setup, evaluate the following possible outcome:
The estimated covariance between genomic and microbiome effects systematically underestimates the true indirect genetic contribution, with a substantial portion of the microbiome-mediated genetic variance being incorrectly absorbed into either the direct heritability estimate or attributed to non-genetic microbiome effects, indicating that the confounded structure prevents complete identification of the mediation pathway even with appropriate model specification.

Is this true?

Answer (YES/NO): NO